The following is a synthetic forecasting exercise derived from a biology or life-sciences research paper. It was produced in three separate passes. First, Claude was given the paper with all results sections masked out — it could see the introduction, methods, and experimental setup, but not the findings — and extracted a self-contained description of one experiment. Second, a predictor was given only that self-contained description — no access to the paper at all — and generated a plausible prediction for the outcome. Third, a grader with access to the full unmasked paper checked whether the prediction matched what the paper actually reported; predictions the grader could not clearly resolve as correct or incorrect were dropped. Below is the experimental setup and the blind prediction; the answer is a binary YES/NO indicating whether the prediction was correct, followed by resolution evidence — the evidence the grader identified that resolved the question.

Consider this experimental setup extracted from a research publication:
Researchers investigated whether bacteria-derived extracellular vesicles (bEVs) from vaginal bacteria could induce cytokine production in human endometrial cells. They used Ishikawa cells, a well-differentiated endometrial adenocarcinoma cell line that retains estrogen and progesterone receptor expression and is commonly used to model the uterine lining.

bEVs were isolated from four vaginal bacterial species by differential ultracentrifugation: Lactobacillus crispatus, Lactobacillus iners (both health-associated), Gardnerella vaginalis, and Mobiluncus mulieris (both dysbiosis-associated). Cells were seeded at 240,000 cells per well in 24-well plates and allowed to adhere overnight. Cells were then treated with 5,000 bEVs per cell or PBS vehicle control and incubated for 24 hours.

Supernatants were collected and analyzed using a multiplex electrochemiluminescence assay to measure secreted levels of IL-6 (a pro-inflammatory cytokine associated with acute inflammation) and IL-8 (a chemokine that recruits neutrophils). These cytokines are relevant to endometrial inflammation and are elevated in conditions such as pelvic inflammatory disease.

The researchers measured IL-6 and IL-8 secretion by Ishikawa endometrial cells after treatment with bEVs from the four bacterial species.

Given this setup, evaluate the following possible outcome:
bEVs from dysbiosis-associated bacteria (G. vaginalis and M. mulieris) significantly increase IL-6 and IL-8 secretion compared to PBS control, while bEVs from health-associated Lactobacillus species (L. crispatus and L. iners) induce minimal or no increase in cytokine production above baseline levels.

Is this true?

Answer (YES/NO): NO